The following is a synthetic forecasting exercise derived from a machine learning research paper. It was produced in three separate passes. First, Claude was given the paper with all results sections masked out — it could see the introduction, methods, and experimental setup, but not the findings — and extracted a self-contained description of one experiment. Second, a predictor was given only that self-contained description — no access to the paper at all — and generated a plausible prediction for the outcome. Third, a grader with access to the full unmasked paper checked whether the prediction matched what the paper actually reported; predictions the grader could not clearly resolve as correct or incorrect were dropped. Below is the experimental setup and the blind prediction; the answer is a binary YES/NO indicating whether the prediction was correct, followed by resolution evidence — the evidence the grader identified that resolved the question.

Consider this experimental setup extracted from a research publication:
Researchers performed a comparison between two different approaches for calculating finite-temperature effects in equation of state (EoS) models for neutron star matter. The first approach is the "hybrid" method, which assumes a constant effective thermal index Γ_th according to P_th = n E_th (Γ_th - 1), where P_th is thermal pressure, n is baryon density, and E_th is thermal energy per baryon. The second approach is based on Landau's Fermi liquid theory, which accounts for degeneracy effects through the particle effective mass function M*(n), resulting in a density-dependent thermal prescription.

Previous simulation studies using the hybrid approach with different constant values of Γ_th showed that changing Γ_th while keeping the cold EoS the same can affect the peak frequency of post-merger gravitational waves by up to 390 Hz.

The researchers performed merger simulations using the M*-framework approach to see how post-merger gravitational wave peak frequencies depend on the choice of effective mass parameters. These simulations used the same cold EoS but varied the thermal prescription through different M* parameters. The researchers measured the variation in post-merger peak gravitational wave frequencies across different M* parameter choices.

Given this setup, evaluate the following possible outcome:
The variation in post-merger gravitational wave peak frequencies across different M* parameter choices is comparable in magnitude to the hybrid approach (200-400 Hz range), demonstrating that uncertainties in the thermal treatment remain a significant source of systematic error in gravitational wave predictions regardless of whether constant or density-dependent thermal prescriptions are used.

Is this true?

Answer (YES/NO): NO